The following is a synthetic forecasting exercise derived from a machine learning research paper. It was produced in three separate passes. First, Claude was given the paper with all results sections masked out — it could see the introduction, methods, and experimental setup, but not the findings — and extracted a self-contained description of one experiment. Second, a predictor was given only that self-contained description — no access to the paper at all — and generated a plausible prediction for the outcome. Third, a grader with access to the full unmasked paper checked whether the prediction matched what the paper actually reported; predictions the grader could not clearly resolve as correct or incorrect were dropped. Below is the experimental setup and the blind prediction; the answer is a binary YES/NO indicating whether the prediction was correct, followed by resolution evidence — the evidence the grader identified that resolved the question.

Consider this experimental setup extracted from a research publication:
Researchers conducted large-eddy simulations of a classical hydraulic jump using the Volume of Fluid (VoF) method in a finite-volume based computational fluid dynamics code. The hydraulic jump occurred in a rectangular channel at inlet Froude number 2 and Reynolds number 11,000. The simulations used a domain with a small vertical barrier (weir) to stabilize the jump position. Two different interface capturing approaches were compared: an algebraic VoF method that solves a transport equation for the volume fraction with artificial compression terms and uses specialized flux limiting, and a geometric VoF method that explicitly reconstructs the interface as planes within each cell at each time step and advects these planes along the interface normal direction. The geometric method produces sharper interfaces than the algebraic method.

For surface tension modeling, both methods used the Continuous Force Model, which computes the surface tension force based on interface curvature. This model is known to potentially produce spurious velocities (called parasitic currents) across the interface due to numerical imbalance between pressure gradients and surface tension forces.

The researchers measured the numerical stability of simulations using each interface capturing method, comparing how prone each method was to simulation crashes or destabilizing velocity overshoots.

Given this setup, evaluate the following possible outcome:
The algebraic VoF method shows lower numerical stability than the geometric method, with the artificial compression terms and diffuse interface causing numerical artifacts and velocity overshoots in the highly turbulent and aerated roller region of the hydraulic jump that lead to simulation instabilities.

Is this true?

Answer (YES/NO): NO